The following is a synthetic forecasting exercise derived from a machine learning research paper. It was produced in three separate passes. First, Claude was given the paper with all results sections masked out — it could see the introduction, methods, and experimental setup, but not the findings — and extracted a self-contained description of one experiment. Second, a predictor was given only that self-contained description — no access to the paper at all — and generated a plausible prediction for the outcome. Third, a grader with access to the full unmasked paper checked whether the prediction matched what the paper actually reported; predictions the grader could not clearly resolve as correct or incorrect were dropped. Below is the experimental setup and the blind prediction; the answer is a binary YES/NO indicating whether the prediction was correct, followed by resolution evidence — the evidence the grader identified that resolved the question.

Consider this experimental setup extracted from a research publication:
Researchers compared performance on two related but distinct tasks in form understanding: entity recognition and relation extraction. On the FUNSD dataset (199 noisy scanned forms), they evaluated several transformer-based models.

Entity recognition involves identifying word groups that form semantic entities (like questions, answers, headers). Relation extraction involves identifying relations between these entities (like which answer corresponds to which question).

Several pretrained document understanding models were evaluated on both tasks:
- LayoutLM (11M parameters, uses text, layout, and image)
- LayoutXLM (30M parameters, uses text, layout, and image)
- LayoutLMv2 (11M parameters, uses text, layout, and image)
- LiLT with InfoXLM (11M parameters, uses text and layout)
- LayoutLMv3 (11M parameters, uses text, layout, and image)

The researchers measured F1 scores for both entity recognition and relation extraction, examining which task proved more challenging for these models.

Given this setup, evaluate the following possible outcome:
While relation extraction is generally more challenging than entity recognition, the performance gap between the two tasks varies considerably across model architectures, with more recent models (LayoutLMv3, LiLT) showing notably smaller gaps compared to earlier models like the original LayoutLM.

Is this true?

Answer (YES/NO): NO